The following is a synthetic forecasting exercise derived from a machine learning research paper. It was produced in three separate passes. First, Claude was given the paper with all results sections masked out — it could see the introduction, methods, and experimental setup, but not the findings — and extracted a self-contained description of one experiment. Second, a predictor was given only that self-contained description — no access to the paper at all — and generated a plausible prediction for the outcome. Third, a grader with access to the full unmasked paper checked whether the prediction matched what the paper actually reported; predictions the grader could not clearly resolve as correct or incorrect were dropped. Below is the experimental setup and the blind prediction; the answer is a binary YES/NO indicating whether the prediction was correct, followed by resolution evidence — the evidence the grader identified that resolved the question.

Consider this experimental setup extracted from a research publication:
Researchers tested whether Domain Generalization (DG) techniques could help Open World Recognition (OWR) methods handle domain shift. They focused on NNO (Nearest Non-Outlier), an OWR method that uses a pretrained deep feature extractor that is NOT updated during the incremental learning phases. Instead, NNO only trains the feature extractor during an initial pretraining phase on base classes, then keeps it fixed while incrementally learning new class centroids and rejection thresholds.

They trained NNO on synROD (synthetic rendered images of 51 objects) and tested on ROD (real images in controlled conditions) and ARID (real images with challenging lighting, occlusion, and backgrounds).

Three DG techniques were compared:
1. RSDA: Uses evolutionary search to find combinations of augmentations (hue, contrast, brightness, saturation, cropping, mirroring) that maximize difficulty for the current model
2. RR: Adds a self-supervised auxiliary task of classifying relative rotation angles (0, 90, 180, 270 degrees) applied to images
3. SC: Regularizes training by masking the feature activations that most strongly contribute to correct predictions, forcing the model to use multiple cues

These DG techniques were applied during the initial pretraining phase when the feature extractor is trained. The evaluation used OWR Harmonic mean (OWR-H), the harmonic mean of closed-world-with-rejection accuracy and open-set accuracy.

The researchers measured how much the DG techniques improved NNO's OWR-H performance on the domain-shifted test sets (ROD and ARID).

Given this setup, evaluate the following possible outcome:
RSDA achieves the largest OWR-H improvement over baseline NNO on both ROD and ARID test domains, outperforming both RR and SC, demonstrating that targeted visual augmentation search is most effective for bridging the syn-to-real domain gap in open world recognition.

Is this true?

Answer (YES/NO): NO